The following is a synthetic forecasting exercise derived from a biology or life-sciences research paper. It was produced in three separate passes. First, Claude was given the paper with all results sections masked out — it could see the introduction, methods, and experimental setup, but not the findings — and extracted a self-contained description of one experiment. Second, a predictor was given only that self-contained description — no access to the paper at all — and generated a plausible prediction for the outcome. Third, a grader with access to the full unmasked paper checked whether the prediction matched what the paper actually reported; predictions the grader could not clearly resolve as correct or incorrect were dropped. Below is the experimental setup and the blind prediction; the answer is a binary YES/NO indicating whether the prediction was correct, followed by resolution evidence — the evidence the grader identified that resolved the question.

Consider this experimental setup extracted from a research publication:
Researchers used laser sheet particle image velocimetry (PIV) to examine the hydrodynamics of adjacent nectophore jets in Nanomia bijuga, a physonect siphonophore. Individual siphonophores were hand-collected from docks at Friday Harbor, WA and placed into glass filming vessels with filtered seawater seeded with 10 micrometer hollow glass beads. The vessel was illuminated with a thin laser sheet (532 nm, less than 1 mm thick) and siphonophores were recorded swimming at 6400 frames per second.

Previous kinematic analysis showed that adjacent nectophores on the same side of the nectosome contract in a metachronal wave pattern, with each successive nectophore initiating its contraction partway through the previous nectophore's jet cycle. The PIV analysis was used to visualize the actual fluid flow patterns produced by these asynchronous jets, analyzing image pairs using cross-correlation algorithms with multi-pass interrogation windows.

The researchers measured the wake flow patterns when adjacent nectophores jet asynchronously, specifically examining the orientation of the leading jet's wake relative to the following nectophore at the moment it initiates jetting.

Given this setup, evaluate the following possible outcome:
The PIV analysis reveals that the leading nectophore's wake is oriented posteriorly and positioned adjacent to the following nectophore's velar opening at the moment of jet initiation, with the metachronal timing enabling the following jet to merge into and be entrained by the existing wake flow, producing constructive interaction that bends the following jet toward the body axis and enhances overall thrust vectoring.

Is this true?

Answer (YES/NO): NO